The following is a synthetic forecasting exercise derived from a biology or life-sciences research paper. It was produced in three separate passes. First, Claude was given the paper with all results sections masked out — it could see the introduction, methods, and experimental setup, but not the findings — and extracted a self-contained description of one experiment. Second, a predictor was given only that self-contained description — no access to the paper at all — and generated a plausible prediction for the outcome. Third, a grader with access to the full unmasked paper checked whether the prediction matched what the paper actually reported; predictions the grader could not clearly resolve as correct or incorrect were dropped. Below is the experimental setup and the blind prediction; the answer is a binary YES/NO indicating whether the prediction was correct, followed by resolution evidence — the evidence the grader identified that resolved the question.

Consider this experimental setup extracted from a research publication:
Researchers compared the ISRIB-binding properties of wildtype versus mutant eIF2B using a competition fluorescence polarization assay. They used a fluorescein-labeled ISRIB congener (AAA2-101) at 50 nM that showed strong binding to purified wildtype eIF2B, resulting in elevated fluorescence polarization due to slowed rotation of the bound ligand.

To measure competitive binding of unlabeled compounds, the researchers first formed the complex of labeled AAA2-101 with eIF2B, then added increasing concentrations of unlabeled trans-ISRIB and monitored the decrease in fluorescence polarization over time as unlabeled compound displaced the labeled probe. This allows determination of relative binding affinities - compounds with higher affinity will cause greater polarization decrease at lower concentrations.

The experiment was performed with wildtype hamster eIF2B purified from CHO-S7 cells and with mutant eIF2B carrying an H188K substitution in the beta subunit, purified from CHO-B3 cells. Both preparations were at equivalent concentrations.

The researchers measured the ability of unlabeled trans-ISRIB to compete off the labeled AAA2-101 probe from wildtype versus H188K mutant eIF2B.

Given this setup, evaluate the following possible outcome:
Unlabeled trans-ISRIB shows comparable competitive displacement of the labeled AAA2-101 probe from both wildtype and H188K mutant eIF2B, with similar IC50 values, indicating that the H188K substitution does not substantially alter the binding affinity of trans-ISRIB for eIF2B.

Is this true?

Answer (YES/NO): NO